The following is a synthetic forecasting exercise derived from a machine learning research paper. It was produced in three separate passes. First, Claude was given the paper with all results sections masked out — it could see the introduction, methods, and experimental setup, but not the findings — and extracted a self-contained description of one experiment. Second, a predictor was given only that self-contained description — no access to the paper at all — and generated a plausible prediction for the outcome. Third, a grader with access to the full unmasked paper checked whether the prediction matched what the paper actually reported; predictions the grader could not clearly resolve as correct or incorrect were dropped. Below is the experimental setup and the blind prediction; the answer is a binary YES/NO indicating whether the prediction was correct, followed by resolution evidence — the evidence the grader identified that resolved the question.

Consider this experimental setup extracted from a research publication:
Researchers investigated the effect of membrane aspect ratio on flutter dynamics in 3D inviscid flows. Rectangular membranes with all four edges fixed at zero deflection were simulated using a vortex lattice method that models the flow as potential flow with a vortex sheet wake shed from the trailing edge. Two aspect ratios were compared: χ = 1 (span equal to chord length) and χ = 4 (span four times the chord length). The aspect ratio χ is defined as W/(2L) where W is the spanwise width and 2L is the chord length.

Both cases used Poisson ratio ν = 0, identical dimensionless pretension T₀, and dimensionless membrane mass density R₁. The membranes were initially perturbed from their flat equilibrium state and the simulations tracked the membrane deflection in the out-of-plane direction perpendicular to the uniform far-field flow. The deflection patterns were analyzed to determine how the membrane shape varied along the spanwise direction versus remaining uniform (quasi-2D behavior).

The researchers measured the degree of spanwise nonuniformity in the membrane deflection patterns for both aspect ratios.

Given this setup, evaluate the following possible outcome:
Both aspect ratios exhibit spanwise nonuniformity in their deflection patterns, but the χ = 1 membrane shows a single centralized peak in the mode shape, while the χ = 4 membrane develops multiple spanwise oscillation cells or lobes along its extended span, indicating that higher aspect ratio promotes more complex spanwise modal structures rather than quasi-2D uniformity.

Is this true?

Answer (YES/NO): NO